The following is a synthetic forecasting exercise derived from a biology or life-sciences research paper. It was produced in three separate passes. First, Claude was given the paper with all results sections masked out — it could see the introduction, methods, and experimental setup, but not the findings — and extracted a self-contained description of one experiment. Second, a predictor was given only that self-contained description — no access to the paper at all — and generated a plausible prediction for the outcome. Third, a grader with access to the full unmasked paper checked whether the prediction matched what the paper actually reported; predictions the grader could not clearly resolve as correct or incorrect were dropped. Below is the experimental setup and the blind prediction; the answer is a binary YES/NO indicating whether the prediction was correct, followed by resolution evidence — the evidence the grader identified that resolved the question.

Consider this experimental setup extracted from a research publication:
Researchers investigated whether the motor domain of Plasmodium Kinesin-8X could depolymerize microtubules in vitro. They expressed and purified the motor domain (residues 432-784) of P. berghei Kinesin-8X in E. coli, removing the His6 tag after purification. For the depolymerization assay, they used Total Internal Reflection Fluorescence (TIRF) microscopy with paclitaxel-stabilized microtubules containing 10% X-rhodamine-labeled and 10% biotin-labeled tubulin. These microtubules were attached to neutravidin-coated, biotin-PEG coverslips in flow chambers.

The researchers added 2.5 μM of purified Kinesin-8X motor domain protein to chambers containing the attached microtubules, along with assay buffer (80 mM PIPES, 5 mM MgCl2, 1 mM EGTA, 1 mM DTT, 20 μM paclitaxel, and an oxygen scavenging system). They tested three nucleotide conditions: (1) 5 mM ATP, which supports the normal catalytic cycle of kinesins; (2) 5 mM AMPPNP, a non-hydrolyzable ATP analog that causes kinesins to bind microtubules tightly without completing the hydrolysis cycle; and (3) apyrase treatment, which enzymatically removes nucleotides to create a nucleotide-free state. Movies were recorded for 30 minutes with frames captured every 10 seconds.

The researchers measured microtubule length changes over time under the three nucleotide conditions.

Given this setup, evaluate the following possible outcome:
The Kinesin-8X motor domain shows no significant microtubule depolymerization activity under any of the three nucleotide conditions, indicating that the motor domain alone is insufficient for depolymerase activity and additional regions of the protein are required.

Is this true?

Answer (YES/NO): NO